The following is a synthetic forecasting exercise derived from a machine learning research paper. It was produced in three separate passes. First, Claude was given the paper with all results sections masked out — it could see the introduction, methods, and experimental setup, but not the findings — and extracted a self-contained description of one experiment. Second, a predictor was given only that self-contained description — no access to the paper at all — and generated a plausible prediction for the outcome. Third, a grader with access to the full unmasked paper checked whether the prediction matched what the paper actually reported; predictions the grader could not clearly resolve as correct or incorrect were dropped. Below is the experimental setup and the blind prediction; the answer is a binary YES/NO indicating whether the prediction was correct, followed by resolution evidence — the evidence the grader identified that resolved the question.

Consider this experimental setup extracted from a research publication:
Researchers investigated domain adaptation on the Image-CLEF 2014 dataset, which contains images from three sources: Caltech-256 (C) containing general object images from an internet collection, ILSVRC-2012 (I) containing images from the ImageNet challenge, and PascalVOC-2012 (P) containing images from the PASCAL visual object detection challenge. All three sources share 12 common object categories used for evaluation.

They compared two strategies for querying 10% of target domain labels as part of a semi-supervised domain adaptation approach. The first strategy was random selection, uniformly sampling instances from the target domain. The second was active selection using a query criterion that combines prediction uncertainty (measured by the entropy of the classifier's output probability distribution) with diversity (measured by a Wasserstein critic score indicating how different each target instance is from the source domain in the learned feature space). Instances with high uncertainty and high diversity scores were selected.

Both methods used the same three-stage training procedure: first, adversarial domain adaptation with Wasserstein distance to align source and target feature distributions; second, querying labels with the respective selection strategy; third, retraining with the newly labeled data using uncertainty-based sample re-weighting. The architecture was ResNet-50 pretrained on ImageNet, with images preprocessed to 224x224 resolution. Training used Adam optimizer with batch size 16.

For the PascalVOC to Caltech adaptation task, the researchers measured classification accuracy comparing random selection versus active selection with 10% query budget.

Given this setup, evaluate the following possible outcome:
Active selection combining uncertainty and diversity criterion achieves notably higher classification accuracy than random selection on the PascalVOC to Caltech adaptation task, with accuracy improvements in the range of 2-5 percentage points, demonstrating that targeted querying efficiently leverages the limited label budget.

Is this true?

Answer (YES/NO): NO